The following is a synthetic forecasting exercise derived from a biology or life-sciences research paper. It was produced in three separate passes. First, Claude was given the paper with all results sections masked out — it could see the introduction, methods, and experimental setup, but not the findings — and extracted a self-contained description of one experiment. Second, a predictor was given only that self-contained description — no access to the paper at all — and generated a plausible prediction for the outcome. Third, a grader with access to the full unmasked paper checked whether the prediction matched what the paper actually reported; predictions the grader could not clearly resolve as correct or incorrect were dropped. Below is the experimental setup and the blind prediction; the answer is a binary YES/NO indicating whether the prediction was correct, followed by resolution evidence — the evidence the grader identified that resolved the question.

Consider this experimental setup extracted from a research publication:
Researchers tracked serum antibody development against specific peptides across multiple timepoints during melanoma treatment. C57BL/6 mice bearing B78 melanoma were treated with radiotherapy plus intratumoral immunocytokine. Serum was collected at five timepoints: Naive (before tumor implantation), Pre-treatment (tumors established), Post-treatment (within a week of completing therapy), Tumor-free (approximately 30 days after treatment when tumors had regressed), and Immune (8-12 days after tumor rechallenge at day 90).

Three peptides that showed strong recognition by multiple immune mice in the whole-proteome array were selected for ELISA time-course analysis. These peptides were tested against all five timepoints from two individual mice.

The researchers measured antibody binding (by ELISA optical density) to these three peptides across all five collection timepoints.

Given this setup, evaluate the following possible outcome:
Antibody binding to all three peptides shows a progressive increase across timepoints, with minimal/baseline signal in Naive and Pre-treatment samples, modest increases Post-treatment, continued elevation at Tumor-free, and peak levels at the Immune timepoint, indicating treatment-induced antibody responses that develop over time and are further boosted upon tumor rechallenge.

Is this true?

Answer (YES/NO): NO